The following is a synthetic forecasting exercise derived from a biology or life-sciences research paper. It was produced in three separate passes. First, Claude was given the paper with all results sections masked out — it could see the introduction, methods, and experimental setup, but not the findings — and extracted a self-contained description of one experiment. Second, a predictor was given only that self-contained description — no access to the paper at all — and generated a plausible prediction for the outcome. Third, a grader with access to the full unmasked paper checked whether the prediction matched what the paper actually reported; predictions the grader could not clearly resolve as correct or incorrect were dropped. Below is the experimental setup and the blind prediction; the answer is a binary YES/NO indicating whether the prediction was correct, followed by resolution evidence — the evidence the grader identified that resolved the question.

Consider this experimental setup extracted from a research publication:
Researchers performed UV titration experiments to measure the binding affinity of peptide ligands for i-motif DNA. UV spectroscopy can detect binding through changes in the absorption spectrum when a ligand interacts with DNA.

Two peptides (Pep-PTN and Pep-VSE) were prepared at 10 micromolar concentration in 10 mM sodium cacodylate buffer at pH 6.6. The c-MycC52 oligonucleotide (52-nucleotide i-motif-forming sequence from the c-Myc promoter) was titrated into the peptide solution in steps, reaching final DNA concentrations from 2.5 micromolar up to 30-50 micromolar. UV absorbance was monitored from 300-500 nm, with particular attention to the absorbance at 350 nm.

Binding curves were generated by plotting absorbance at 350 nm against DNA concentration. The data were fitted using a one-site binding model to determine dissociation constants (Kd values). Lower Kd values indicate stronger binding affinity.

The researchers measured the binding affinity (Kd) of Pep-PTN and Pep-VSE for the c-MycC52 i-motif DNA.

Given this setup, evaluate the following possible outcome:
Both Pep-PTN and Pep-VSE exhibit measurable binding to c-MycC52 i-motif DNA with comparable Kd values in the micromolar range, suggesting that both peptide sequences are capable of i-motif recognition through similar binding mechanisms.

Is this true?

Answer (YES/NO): YES